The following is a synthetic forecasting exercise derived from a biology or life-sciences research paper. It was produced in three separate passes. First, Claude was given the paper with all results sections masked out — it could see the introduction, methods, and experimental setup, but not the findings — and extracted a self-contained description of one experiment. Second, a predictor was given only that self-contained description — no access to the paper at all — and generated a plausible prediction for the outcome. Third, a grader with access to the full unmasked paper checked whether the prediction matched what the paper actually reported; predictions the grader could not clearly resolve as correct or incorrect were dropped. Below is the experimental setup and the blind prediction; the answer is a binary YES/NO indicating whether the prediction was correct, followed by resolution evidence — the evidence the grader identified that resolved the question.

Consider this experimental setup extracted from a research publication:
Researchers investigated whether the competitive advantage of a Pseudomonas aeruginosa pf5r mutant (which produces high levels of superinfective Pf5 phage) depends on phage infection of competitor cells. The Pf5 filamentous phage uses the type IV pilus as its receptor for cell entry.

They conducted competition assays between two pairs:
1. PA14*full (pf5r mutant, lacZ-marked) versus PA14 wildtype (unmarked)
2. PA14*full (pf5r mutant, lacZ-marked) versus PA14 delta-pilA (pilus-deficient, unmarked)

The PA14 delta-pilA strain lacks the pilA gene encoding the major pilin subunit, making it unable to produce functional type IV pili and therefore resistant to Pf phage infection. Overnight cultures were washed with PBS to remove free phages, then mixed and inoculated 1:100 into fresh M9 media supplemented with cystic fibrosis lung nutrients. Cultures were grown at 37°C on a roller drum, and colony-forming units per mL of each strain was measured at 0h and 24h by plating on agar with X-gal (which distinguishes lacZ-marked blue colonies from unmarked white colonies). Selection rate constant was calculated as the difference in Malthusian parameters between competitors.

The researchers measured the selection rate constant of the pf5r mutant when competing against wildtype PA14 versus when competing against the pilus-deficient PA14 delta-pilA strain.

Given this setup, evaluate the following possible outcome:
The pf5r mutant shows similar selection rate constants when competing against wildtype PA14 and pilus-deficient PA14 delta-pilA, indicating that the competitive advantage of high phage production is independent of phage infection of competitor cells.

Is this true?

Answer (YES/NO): NO